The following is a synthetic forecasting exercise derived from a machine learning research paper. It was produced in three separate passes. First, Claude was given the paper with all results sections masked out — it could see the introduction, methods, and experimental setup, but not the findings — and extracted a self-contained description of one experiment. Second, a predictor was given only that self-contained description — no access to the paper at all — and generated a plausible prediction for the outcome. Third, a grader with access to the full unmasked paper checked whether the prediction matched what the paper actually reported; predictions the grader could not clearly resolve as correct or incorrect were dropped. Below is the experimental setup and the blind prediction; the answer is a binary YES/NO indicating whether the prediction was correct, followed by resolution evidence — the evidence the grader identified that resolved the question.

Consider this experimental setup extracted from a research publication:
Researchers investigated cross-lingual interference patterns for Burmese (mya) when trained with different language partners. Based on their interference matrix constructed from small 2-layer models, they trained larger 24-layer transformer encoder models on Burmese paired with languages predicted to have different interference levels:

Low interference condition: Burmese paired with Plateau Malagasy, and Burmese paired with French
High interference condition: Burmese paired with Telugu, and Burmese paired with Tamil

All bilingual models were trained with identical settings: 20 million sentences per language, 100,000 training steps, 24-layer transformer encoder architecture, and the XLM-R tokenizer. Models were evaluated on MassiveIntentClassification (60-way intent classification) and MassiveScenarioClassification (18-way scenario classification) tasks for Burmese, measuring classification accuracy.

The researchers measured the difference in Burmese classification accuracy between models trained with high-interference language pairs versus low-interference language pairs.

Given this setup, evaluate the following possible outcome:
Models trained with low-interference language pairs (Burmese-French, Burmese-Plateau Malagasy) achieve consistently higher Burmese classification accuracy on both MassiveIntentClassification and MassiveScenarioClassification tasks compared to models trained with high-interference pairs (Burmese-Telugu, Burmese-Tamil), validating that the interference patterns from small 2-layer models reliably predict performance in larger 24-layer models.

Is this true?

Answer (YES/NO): YES